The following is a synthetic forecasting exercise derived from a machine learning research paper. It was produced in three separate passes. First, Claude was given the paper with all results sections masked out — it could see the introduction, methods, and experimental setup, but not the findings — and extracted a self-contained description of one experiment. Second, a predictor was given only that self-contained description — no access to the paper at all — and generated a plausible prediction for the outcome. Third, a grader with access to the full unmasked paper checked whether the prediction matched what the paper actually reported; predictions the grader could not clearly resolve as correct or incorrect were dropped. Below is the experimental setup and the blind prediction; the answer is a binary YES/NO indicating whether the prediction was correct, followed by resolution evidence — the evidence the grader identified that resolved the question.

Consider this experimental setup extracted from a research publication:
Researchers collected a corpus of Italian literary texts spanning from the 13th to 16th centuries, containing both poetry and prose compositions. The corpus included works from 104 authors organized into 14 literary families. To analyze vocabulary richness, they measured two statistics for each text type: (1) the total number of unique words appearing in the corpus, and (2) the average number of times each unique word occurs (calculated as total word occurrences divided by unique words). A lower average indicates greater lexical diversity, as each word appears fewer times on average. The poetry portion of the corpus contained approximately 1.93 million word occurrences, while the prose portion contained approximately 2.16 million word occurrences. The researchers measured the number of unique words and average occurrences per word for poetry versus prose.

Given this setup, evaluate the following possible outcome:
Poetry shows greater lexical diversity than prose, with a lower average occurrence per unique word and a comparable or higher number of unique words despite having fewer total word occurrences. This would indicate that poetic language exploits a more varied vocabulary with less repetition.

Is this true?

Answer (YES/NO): YES